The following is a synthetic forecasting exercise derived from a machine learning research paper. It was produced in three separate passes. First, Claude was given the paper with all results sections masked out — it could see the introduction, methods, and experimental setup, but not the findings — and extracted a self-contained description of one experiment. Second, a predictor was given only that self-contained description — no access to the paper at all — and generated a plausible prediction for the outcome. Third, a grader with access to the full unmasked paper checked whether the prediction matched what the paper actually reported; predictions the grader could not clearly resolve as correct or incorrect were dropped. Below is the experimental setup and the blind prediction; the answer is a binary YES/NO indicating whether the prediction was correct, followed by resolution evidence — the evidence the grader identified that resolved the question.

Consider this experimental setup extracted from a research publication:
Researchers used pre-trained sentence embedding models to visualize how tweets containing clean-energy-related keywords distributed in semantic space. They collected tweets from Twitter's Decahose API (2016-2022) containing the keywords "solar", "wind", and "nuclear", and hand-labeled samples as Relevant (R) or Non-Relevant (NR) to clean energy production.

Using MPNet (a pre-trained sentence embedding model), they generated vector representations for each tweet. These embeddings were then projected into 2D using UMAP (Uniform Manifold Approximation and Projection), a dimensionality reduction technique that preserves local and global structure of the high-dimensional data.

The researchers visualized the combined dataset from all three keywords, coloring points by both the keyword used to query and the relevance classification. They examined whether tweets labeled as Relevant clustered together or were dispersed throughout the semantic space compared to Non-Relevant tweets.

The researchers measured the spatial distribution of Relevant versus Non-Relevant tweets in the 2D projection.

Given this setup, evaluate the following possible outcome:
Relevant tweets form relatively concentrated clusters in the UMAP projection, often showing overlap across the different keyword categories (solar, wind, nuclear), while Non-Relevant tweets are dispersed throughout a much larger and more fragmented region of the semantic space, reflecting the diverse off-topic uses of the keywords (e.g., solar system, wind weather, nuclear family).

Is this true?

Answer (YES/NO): YES